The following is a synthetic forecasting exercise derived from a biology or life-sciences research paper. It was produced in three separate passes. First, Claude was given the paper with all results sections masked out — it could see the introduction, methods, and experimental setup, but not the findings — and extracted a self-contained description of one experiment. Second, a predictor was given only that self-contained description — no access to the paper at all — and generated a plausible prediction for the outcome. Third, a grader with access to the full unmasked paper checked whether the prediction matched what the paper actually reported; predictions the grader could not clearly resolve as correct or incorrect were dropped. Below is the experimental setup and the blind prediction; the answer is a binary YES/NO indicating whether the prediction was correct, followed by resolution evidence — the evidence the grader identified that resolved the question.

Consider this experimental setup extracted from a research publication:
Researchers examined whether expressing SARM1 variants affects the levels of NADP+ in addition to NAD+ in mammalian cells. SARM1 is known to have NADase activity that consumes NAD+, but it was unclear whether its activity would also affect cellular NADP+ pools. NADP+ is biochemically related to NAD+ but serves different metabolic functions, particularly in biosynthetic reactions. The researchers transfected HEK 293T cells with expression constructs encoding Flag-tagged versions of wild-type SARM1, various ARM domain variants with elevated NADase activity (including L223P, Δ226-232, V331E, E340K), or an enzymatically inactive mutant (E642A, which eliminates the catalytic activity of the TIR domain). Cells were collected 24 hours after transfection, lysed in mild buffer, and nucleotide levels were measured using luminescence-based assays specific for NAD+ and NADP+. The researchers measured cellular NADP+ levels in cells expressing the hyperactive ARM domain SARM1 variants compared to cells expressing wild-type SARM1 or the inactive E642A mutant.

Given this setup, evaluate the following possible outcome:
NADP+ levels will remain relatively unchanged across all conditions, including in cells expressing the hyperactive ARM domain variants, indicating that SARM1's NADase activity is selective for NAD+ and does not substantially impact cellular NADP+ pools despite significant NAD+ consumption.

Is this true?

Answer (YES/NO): NO